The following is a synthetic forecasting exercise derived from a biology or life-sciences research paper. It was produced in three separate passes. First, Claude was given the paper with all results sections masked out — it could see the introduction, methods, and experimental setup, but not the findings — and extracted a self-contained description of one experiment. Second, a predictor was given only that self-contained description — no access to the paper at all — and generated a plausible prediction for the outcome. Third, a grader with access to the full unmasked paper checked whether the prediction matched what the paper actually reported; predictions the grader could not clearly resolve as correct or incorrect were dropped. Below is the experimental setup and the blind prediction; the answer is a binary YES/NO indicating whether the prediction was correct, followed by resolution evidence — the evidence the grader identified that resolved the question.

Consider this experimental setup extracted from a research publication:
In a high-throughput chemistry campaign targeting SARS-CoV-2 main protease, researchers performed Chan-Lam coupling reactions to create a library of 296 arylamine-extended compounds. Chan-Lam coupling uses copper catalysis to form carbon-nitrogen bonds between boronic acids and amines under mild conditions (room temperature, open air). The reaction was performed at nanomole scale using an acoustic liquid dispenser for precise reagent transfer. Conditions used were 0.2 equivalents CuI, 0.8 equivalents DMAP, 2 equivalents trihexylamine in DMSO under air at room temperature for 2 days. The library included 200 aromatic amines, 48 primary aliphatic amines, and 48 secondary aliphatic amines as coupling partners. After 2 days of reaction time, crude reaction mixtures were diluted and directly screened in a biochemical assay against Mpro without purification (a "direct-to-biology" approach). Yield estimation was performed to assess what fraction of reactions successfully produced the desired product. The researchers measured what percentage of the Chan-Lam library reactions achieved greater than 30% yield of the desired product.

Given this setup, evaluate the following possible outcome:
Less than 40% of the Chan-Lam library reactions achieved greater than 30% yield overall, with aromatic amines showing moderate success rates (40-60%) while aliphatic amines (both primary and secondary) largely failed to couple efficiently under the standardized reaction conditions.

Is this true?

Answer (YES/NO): NO